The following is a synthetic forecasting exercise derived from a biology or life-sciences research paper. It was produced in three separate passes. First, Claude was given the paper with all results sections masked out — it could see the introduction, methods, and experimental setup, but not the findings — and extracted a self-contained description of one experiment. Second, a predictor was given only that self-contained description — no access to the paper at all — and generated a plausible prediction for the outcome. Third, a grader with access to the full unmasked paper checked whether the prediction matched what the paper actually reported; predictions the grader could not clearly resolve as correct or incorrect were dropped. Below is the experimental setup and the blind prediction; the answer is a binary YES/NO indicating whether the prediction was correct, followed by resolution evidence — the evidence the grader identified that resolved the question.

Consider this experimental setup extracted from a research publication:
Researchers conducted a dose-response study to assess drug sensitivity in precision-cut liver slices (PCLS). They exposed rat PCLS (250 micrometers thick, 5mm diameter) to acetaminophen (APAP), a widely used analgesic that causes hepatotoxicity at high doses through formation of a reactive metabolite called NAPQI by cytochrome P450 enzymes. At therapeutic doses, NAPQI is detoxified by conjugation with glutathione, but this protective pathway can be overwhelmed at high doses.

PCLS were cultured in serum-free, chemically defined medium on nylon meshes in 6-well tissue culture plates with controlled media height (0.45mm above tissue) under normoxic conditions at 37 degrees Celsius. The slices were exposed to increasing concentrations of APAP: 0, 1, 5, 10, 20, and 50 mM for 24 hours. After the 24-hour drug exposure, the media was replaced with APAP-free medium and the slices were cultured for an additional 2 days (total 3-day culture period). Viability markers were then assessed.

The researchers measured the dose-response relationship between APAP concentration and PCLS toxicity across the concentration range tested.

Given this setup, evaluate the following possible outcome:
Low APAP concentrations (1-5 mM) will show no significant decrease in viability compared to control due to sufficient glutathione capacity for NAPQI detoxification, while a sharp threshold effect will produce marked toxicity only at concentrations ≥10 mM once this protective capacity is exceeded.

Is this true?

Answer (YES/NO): YES